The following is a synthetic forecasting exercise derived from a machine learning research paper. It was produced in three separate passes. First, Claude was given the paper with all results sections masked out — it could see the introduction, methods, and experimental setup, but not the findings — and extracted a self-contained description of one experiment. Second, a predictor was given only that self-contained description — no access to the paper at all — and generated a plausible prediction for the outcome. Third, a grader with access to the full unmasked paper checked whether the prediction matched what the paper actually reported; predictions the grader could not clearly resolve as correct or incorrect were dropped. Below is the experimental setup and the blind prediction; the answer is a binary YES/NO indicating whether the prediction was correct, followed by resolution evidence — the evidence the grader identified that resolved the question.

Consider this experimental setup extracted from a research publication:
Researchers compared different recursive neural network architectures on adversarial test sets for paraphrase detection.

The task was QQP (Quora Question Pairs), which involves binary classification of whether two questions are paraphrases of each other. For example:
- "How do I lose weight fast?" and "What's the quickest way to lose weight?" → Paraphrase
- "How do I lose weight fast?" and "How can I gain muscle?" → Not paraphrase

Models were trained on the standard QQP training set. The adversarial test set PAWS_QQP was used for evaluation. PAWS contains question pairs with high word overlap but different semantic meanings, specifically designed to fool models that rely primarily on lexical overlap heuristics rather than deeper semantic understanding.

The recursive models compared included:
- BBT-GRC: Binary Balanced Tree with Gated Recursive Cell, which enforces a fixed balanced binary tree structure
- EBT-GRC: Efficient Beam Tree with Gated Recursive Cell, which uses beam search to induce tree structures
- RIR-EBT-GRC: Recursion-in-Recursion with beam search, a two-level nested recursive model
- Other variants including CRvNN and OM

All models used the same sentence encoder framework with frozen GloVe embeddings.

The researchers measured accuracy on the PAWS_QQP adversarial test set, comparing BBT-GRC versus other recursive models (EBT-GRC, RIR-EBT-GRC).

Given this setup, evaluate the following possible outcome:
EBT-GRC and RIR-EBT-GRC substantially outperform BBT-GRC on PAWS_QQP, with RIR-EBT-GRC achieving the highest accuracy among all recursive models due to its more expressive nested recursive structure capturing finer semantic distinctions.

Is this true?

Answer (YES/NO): NO